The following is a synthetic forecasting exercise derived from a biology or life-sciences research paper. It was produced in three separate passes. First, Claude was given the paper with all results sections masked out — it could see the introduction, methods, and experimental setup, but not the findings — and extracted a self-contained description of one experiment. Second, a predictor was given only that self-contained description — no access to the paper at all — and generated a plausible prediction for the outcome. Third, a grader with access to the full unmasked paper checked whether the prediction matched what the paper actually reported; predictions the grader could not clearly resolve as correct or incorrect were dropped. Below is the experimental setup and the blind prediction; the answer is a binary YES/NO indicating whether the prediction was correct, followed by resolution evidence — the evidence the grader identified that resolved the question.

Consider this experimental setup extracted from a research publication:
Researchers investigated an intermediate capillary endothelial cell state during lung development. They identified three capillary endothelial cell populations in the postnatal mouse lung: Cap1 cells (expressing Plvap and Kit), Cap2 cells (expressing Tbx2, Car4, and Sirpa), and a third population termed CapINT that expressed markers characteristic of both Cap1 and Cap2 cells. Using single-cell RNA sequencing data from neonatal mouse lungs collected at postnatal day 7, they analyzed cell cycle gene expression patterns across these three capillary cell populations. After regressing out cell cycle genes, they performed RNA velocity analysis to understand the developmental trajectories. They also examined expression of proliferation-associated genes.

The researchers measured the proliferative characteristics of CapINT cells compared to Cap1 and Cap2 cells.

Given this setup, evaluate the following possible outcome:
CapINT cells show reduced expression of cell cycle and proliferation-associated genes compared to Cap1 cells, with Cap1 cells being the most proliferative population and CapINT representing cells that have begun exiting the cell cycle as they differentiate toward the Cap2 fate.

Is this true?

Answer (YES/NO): NO